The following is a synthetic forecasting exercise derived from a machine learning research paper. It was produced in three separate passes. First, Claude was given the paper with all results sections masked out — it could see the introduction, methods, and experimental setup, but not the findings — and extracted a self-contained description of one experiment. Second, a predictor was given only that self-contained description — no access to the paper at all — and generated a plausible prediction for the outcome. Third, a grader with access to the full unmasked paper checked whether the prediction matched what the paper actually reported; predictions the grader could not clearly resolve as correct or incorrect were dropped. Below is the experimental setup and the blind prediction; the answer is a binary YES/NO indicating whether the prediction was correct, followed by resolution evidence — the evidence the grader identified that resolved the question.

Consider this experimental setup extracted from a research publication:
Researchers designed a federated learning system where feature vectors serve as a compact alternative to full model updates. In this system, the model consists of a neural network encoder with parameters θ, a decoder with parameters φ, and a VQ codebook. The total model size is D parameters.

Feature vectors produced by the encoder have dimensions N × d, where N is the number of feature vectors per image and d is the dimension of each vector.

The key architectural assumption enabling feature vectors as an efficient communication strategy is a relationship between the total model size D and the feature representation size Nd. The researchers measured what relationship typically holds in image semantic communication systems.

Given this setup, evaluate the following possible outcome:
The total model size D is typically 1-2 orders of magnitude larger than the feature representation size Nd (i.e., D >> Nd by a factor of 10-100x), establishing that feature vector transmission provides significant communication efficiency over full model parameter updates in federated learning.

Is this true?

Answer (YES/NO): NO